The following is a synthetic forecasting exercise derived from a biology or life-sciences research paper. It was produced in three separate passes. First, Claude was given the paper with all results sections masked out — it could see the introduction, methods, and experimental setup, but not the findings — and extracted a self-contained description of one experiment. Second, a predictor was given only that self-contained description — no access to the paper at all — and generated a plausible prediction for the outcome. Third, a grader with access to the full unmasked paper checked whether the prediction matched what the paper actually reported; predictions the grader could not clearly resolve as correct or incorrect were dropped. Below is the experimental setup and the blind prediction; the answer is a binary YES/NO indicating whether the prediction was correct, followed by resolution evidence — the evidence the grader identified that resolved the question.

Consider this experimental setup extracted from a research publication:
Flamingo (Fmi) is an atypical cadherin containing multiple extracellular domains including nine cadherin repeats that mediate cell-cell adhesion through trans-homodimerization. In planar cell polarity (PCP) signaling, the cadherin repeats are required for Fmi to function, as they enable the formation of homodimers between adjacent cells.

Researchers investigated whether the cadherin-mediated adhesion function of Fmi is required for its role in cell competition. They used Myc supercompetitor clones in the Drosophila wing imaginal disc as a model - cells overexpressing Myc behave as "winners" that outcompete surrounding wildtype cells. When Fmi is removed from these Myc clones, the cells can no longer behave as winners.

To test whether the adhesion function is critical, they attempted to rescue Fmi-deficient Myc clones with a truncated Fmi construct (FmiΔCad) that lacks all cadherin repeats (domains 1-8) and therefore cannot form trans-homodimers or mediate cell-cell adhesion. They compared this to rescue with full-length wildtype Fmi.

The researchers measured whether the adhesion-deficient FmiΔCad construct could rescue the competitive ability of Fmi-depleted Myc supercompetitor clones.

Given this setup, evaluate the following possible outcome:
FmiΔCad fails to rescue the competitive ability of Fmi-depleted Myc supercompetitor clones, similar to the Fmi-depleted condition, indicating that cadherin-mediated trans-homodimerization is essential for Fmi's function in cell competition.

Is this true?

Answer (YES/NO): NO